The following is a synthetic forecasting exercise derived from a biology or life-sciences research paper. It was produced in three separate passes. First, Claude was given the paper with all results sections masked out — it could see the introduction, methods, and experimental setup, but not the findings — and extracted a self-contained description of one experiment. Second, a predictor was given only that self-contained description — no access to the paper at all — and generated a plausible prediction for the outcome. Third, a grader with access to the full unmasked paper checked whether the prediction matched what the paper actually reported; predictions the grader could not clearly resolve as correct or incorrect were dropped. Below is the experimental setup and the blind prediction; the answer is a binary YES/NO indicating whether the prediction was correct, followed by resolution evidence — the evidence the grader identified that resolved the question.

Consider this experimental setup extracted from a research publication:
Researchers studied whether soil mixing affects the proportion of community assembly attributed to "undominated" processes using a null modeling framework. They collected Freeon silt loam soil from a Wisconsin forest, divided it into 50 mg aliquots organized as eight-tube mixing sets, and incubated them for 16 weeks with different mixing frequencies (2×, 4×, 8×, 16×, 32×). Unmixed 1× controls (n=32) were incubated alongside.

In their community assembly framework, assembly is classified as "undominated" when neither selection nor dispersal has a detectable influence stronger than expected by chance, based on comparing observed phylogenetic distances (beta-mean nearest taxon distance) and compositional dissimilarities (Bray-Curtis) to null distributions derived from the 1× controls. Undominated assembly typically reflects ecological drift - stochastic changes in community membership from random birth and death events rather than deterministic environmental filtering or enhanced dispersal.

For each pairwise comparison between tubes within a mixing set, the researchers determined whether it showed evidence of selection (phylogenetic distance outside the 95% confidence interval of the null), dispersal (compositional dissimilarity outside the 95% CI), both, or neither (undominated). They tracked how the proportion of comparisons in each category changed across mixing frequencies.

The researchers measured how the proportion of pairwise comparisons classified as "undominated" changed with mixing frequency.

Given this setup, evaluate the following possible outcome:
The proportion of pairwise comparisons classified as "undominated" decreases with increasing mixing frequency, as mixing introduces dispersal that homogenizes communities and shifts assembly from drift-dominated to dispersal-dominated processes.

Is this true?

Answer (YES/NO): YES